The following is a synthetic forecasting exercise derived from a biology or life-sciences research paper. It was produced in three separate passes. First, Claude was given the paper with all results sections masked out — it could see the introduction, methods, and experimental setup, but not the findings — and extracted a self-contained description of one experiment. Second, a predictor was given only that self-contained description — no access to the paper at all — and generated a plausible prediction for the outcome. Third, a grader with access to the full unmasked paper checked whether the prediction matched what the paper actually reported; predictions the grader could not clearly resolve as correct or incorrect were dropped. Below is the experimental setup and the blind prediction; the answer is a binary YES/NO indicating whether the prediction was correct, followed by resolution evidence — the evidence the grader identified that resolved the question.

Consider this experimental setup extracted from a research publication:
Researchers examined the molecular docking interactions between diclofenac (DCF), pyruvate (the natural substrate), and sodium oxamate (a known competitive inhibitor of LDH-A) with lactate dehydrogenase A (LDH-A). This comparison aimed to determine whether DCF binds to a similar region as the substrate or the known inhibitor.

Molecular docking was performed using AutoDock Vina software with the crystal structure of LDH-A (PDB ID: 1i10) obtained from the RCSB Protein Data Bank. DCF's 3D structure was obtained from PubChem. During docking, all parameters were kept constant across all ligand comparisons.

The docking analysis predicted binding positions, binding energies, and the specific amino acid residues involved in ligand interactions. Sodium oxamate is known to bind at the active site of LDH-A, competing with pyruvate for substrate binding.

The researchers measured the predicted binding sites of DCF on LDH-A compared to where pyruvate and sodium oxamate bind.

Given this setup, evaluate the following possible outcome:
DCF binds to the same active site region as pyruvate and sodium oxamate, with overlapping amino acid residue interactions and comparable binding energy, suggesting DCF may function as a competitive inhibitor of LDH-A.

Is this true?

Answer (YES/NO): NO